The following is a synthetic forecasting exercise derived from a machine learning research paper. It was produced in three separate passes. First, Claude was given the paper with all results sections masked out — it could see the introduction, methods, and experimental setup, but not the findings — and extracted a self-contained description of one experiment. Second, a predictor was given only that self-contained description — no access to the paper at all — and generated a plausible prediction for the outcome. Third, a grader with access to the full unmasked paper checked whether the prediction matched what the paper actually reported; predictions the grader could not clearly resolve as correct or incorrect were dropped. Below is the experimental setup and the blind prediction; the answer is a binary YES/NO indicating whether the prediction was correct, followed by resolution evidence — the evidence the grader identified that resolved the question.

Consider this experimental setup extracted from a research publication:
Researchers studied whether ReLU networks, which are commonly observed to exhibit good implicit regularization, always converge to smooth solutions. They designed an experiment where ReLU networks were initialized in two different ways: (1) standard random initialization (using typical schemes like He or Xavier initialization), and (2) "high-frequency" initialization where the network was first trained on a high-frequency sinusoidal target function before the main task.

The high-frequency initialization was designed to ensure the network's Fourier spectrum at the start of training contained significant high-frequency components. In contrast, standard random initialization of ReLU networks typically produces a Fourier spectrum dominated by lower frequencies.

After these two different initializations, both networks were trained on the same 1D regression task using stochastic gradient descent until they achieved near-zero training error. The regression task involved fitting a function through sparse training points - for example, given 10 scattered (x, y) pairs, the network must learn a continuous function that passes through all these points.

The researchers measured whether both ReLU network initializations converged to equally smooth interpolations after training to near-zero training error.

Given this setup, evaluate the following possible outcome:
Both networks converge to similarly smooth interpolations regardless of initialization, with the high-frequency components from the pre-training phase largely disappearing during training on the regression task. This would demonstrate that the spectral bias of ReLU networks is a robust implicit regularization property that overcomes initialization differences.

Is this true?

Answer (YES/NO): NO